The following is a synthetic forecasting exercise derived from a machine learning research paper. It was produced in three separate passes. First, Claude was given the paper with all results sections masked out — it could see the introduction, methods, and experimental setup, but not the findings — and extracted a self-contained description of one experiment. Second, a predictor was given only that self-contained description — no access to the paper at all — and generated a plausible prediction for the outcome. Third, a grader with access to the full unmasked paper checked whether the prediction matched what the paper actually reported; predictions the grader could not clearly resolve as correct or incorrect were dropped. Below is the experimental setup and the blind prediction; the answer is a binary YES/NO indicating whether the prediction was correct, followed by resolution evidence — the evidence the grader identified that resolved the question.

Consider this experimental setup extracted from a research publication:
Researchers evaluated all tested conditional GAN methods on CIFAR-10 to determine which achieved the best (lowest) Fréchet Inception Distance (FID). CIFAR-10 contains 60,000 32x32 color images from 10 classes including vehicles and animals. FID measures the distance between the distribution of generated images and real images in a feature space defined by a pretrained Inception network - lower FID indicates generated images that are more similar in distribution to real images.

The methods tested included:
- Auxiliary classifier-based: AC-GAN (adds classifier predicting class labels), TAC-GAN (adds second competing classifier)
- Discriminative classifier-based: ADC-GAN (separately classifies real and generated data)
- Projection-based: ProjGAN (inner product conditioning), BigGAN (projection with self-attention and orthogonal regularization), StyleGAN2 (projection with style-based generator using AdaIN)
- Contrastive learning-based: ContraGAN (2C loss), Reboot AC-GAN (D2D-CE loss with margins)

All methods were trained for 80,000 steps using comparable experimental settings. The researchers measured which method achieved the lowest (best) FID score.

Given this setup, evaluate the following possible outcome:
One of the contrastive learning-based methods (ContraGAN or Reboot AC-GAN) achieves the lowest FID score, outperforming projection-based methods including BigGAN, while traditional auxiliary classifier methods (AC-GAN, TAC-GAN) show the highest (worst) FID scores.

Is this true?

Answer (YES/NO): NO